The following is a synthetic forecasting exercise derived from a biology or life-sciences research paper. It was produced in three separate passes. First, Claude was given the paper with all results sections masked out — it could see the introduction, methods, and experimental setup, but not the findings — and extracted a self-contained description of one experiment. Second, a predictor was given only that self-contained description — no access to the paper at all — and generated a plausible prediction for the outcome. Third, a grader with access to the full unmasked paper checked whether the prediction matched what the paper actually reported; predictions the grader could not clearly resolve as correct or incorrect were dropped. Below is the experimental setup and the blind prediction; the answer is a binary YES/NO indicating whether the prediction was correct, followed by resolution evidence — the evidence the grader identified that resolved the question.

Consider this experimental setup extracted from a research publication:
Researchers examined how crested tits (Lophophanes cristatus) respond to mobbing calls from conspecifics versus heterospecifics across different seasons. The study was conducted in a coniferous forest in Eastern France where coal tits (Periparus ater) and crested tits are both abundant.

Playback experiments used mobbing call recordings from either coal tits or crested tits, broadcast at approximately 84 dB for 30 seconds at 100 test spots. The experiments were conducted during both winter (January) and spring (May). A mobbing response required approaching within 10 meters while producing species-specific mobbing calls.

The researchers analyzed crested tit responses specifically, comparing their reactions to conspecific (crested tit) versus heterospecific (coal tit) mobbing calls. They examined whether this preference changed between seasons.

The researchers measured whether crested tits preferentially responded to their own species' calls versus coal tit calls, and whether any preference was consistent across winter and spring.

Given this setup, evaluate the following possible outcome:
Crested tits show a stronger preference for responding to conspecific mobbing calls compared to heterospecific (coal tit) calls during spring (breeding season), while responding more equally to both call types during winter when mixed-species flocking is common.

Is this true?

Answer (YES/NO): NO